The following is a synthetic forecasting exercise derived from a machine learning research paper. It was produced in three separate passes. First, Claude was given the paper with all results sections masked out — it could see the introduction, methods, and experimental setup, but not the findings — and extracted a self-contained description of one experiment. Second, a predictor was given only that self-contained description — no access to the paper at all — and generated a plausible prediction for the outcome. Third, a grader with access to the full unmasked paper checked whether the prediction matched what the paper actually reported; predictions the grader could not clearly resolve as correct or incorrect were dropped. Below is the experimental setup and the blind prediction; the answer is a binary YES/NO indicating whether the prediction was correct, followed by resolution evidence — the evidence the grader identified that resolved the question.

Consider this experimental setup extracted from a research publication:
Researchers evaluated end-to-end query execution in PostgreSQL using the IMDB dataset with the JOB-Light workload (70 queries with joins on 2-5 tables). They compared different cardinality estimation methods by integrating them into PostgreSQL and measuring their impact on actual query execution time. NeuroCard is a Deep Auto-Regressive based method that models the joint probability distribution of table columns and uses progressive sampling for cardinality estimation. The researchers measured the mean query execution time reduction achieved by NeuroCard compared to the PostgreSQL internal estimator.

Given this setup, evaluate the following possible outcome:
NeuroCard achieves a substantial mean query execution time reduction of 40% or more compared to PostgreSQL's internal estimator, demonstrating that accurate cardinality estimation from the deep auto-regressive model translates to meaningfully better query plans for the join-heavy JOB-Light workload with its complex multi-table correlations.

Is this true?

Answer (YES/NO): NO